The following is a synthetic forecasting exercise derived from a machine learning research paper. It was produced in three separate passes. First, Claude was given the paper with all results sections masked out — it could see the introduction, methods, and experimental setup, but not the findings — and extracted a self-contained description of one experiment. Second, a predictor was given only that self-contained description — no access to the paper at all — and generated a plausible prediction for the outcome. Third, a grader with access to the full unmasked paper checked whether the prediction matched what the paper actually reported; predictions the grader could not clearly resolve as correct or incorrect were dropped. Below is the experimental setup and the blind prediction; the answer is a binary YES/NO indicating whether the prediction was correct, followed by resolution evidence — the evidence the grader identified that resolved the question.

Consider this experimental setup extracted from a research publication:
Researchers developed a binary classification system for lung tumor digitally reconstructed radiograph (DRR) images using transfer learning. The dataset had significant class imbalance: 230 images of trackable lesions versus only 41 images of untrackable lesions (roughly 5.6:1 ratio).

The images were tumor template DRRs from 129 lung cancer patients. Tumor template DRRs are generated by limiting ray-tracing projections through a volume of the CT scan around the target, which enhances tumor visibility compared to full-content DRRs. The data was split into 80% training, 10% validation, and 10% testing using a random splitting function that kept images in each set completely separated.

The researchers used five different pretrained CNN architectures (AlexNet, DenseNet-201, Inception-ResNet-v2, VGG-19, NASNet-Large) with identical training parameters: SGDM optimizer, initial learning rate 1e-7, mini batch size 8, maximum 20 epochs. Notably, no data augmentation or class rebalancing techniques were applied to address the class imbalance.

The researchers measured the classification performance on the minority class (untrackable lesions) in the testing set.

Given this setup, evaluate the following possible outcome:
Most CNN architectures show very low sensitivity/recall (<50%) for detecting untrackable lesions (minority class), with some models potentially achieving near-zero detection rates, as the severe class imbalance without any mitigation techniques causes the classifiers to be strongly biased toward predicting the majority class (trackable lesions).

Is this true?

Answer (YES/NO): NO